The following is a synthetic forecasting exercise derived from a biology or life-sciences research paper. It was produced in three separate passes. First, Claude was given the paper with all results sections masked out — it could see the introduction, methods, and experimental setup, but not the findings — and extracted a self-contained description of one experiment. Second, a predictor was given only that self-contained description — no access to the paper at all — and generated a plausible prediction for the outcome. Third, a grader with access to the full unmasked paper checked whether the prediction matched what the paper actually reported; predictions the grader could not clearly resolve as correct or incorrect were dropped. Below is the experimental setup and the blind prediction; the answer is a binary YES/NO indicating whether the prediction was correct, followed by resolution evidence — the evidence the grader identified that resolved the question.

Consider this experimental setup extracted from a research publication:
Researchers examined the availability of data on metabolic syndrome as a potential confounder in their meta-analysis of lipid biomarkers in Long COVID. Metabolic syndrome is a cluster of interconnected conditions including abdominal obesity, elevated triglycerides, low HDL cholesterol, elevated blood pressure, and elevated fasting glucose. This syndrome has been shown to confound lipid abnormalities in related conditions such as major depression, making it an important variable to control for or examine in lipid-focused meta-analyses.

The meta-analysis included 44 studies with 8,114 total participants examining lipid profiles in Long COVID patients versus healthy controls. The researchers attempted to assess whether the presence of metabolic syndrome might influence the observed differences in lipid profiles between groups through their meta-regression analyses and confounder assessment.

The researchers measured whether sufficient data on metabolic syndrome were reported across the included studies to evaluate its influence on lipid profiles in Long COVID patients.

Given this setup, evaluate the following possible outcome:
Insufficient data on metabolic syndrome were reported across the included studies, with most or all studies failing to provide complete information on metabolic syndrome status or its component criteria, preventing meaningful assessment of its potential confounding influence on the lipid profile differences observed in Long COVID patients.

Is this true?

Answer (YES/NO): YES